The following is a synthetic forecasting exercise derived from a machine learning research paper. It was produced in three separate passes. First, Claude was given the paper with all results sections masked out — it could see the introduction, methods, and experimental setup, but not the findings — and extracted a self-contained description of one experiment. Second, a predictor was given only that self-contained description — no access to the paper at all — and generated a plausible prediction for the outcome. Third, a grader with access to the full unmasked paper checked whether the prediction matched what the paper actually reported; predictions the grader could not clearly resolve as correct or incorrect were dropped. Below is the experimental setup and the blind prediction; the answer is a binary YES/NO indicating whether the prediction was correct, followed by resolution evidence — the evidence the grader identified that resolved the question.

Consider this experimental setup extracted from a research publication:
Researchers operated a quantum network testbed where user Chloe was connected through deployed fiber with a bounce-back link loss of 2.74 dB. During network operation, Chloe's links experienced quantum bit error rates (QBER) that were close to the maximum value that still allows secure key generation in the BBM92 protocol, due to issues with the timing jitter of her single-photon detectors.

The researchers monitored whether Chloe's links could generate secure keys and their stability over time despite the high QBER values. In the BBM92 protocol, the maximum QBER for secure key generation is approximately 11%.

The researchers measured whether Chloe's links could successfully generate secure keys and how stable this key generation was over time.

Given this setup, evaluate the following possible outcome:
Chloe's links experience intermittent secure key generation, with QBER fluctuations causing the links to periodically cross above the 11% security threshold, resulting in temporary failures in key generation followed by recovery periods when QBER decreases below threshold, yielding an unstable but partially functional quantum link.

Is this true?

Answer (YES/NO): NO